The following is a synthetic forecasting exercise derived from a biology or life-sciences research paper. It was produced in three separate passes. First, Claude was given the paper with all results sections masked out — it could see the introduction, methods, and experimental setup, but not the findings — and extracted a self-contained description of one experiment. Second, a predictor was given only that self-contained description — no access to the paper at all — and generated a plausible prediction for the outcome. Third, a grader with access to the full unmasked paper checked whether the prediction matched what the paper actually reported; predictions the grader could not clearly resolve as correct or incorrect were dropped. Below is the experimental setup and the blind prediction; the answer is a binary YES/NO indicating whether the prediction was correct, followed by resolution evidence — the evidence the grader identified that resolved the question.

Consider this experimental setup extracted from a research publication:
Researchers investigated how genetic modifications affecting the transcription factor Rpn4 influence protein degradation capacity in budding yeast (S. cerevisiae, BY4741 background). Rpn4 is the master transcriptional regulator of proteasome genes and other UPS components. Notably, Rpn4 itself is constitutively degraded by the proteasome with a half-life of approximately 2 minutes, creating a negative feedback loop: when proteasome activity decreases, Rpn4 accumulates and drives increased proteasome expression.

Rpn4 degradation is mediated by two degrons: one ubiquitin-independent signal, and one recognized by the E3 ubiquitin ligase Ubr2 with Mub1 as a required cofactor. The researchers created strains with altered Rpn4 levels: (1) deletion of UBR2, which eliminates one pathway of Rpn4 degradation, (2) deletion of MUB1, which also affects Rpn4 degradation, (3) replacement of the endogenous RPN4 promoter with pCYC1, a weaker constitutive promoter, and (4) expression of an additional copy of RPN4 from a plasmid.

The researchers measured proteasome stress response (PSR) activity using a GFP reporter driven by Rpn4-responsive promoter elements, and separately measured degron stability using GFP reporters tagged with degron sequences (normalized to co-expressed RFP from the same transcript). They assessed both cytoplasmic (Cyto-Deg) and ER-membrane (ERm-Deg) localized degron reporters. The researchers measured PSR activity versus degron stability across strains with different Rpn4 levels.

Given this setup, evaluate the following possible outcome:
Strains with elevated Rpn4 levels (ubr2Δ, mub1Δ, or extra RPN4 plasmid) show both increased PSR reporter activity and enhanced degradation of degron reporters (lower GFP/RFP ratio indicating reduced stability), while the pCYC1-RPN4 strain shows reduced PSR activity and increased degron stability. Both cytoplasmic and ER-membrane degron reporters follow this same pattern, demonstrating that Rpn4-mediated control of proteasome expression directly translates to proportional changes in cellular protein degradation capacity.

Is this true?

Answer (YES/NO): YES